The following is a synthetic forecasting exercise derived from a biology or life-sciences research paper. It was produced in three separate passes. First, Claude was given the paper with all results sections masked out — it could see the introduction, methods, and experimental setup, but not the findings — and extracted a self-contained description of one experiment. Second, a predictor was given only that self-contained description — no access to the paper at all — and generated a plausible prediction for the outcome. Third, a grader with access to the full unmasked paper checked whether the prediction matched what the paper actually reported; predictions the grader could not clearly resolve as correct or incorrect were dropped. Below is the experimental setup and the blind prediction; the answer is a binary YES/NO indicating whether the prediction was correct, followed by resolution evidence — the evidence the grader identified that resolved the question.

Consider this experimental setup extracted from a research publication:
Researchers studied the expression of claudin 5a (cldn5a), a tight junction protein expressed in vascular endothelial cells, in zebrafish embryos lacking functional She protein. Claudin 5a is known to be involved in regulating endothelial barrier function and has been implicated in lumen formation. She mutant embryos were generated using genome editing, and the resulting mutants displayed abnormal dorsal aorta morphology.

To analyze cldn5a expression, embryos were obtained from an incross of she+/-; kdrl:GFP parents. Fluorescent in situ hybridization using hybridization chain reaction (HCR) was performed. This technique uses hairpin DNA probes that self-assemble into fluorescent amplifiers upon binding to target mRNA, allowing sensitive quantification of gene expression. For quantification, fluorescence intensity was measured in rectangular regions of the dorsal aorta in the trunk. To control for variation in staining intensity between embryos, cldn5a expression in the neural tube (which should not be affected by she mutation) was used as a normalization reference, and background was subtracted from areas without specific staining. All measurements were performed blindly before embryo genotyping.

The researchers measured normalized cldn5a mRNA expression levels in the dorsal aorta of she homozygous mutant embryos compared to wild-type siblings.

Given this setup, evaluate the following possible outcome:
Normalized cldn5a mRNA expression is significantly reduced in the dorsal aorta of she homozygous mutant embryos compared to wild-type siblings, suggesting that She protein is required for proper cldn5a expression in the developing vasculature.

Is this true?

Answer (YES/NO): NO